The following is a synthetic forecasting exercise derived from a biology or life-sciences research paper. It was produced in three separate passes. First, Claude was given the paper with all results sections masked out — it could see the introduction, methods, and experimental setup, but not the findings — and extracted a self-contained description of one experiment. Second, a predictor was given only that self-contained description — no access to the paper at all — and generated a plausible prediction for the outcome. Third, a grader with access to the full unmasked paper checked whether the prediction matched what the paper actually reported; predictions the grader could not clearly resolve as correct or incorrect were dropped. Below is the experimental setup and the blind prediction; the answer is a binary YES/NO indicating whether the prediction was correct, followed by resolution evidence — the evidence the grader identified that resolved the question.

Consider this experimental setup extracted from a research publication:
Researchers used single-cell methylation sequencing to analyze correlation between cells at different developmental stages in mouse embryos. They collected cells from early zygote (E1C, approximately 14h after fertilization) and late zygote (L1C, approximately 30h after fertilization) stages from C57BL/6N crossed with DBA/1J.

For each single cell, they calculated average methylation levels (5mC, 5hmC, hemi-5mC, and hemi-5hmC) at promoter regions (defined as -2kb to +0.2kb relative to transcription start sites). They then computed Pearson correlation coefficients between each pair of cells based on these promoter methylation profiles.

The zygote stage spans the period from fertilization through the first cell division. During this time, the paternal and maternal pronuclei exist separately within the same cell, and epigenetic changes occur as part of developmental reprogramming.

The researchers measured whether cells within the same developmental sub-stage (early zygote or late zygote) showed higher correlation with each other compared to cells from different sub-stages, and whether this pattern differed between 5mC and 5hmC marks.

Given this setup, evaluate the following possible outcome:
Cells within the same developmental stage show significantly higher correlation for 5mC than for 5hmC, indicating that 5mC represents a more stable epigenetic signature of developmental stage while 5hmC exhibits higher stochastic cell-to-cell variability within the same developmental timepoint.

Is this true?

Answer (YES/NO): YES